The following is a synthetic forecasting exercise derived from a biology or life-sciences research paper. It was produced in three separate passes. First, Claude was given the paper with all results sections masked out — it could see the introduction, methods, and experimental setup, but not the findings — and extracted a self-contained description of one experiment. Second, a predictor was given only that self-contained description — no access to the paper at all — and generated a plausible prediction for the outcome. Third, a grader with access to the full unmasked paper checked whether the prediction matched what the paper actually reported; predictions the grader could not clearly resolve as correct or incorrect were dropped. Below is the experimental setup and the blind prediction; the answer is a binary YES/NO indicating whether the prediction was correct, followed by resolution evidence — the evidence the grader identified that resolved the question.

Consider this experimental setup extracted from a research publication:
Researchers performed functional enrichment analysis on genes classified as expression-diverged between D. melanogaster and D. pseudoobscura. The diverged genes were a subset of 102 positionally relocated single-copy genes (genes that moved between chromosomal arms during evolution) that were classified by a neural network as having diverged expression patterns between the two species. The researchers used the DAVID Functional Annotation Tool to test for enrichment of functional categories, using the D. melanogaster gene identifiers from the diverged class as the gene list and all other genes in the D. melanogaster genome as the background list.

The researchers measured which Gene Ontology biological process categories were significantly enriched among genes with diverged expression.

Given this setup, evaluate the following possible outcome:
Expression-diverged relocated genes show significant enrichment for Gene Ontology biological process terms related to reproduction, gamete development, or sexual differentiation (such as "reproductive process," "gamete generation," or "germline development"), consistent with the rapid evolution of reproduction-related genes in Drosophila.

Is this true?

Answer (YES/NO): NO